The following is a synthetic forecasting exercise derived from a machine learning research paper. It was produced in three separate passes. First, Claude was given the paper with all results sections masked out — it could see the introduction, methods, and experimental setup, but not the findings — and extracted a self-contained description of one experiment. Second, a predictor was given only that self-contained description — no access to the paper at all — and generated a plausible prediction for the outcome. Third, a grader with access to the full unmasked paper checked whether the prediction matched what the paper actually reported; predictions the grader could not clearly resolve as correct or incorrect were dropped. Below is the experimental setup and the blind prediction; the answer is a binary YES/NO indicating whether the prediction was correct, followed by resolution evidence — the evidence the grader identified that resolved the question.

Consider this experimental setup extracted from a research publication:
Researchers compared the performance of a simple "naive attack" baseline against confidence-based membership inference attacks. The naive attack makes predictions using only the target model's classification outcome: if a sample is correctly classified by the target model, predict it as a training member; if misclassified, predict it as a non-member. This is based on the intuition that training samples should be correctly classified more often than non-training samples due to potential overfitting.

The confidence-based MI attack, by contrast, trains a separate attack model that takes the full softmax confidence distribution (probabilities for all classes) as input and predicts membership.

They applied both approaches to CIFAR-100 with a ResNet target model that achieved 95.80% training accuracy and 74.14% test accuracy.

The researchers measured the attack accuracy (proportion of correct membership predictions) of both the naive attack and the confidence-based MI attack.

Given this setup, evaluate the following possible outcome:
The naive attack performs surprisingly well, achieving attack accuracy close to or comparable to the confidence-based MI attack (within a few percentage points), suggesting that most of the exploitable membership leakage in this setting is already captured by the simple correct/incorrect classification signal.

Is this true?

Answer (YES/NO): YES